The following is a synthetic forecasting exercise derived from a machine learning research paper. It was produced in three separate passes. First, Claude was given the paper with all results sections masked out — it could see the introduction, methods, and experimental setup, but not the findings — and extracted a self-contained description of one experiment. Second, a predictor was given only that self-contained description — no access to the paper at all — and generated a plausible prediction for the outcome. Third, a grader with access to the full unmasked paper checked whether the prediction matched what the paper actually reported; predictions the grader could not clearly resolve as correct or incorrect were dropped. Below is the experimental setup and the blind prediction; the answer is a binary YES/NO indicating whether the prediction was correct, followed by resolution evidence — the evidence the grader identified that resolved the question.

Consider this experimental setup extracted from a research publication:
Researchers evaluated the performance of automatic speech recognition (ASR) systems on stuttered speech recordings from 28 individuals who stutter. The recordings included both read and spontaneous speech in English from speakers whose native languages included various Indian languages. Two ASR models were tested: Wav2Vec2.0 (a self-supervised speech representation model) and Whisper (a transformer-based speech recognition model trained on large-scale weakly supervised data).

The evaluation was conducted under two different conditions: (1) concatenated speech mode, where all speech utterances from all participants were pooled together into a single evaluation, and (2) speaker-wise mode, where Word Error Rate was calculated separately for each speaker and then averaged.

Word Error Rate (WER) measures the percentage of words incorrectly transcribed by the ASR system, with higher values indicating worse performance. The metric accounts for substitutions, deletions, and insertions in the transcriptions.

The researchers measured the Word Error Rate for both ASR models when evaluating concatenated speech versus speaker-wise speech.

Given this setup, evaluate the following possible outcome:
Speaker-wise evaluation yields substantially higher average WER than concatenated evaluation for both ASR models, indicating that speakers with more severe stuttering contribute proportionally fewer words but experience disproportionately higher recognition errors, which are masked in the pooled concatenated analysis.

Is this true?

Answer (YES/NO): YES